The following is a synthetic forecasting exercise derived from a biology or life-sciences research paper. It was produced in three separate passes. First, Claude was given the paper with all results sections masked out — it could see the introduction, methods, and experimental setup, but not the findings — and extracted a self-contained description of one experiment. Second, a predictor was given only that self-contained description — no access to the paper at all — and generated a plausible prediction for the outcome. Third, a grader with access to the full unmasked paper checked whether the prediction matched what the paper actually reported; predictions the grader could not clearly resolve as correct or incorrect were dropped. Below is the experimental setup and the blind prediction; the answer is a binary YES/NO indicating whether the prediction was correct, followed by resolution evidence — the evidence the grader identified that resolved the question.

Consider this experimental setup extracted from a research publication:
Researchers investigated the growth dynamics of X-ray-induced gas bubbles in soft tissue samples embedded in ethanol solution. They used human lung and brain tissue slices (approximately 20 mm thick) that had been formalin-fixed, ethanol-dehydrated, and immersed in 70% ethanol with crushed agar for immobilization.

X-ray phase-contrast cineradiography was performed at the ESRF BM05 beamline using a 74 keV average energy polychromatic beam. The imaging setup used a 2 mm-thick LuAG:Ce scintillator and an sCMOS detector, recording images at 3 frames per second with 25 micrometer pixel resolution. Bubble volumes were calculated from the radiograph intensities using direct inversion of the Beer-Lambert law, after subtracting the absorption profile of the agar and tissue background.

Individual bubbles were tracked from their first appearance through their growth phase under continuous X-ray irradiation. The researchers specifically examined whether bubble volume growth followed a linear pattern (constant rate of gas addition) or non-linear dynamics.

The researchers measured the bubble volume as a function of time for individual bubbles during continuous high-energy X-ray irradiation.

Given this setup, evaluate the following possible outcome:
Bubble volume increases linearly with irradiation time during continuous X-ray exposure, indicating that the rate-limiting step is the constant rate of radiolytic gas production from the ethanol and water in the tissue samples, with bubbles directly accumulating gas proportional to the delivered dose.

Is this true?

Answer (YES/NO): NO